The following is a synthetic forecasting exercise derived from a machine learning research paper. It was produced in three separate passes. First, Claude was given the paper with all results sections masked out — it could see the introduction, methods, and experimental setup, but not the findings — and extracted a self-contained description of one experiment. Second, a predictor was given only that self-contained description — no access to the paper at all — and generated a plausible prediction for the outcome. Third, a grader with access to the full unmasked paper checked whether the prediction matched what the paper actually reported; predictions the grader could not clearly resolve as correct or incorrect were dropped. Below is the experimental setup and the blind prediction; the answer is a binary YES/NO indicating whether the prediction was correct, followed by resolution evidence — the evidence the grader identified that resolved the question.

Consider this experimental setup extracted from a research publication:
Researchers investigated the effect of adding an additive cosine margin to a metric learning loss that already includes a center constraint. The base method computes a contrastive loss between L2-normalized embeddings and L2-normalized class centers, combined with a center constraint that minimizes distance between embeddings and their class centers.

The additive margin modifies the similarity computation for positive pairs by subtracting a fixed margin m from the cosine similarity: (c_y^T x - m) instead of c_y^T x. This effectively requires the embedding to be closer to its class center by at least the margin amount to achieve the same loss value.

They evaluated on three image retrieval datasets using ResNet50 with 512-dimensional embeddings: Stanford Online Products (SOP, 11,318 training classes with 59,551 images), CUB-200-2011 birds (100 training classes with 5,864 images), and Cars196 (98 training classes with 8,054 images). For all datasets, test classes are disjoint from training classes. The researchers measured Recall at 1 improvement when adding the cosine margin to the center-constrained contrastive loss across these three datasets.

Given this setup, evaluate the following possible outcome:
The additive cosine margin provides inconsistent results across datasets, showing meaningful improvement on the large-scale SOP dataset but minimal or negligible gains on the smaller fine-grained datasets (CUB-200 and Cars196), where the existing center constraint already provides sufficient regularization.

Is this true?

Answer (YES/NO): NO